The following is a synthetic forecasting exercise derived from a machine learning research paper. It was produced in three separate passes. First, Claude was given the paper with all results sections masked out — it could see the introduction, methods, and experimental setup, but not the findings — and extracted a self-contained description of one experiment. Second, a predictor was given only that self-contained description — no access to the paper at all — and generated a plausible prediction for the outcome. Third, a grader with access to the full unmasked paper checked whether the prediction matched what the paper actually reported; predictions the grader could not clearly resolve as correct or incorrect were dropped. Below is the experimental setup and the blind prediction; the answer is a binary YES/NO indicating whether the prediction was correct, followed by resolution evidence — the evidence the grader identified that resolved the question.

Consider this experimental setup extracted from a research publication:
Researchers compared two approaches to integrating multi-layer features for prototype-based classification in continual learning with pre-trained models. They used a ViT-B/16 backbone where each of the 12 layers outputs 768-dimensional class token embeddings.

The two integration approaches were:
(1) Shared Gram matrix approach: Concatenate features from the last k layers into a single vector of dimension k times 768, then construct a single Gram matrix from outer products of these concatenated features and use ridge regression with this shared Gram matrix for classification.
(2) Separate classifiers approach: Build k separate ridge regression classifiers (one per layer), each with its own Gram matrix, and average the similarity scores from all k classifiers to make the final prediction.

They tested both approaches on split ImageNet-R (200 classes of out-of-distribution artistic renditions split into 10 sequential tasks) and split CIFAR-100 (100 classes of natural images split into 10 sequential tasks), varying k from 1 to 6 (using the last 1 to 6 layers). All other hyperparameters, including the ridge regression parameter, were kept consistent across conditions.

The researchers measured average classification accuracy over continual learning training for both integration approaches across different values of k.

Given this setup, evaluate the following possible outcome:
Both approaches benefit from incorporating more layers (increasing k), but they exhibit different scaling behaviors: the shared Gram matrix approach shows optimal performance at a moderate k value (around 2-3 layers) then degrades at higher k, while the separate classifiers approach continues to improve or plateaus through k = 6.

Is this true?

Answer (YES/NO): NO